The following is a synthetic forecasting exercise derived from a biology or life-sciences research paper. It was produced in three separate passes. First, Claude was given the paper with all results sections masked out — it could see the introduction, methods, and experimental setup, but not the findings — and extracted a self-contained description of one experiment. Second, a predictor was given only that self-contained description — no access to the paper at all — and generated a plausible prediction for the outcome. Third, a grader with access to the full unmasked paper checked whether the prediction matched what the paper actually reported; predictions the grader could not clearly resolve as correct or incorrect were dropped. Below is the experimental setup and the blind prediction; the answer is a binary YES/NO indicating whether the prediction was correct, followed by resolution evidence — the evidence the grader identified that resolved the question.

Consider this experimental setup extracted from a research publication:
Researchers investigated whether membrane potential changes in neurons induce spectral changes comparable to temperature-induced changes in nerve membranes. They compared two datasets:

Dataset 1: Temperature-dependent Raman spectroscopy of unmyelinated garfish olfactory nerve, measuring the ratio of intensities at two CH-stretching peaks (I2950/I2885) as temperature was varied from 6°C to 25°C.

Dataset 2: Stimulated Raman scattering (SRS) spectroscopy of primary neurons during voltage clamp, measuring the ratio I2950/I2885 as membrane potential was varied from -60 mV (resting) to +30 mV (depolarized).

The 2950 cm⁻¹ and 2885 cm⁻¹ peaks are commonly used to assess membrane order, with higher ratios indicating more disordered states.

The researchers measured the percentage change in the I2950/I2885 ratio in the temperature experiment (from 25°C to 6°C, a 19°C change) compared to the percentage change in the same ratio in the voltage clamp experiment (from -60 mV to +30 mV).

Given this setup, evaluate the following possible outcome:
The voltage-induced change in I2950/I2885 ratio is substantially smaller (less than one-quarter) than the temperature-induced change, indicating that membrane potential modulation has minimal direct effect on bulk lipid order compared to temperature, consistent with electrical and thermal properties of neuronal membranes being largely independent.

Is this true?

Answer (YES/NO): NO